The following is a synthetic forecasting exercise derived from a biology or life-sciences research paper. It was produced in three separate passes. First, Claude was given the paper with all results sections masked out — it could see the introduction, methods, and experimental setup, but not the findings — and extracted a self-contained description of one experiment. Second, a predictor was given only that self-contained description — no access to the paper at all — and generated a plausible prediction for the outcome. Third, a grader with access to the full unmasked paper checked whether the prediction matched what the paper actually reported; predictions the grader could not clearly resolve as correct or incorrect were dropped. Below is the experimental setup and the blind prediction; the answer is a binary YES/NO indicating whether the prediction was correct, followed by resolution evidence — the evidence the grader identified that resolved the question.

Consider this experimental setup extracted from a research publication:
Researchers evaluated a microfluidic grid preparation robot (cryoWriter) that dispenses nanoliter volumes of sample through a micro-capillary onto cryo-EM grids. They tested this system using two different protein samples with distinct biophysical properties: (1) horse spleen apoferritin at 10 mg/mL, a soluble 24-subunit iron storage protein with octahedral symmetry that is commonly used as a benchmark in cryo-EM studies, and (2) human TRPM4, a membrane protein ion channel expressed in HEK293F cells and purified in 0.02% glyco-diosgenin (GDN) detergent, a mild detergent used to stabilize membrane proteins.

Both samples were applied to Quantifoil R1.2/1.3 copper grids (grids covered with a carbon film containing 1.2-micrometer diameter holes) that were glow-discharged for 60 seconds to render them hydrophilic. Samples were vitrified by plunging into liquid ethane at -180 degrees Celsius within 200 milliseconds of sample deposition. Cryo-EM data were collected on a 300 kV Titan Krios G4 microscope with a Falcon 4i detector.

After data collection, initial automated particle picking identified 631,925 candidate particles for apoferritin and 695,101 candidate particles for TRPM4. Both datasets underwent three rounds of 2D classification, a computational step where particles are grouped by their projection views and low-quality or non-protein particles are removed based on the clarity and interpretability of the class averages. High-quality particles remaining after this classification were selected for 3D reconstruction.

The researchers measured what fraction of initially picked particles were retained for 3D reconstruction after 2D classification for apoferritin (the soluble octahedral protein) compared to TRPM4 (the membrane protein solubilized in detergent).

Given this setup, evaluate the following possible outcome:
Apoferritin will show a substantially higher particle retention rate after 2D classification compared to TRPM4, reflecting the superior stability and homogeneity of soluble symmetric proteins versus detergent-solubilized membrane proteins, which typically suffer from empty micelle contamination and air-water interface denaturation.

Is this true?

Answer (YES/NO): YES